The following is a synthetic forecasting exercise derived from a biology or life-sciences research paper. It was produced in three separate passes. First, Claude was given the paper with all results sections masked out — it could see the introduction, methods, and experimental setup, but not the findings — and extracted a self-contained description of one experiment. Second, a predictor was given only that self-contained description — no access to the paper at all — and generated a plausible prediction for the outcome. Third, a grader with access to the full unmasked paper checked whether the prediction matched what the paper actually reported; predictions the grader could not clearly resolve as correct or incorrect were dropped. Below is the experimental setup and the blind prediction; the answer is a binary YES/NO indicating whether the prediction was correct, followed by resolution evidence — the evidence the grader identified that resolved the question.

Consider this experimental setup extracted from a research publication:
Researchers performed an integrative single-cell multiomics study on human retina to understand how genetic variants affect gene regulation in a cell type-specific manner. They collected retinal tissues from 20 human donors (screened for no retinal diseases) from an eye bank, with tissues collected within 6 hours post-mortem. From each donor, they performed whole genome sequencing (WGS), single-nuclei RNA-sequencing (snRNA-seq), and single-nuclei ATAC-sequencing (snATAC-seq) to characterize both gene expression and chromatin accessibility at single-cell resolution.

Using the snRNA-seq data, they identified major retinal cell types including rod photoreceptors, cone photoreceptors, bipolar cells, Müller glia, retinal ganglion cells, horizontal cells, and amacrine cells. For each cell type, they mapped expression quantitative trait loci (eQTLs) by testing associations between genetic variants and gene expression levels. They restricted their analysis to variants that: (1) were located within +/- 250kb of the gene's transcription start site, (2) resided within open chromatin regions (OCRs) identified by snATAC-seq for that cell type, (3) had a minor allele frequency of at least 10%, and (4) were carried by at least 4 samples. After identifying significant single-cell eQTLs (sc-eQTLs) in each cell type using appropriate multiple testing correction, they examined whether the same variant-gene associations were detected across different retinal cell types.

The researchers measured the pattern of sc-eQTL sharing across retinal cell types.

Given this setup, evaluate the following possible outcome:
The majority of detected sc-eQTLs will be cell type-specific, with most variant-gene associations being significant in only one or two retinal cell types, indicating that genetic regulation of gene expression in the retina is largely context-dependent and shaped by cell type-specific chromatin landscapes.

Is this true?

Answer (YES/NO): NO